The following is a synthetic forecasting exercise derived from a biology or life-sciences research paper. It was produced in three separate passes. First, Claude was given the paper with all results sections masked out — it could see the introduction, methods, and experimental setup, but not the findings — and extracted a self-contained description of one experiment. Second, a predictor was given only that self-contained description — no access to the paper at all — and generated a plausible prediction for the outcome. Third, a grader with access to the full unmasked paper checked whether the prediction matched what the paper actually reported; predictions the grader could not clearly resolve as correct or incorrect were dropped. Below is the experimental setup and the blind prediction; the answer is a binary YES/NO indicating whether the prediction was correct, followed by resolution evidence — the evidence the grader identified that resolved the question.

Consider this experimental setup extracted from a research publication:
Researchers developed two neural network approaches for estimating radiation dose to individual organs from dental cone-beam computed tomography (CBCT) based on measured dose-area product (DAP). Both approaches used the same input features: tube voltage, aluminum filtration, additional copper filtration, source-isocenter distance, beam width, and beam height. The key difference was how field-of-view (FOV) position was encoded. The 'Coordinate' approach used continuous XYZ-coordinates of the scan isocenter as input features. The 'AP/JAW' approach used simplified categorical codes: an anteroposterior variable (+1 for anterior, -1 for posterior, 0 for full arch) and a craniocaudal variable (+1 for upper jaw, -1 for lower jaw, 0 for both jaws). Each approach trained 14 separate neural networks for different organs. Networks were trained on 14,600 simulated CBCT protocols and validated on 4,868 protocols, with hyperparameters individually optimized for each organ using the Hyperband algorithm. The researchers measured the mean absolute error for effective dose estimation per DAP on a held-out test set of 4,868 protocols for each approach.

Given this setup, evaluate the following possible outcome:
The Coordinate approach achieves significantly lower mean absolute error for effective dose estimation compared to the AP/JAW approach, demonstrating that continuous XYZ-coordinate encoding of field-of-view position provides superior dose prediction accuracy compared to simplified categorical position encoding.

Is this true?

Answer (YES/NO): YES